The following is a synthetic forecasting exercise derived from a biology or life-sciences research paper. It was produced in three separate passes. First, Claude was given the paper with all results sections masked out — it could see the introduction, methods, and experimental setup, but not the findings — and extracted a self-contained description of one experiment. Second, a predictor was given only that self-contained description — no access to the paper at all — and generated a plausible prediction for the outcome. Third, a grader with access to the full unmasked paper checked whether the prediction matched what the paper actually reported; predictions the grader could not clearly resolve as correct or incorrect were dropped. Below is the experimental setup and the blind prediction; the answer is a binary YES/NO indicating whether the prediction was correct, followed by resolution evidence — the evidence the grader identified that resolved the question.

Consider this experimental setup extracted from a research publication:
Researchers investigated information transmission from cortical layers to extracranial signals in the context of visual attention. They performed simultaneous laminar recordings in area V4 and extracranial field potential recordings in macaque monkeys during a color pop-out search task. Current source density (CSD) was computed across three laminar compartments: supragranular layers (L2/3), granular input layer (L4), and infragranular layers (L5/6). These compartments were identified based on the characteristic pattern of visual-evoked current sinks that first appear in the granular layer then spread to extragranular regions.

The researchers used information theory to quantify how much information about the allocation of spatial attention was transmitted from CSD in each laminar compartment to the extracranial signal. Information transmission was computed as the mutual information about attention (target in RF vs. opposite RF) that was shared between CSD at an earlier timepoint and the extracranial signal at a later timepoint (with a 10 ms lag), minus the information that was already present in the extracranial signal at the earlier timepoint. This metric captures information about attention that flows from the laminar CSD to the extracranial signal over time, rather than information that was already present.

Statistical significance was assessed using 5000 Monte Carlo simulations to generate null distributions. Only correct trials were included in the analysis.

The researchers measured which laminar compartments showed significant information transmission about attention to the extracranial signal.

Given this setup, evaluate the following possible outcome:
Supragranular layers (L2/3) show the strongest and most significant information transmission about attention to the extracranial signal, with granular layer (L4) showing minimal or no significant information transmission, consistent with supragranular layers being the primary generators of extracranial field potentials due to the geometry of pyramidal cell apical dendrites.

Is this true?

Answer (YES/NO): NO